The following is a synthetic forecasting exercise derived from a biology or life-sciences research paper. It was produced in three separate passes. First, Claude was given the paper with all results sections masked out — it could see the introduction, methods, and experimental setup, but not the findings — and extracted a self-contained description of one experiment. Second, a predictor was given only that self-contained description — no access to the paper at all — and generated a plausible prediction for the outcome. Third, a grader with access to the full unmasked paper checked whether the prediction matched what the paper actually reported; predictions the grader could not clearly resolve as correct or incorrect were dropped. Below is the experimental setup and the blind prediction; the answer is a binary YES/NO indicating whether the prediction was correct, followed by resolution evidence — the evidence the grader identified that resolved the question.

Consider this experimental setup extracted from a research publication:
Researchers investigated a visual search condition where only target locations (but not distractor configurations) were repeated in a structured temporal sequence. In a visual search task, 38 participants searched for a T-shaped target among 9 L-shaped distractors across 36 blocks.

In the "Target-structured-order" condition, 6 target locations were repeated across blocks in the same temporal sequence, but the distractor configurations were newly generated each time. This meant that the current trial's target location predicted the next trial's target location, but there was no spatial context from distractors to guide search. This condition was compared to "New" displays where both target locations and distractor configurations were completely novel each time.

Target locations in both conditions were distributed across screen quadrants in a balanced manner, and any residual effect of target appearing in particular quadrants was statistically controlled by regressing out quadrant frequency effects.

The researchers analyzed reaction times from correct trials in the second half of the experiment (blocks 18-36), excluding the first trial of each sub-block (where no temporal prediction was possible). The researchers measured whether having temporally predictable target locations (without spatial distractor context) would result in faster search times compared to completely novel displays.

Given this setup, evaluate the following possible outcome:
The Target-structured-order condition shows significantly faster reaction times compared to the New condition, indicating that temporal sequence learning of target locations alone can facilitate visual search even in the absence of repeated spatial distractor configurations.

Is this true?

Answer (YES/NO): NO